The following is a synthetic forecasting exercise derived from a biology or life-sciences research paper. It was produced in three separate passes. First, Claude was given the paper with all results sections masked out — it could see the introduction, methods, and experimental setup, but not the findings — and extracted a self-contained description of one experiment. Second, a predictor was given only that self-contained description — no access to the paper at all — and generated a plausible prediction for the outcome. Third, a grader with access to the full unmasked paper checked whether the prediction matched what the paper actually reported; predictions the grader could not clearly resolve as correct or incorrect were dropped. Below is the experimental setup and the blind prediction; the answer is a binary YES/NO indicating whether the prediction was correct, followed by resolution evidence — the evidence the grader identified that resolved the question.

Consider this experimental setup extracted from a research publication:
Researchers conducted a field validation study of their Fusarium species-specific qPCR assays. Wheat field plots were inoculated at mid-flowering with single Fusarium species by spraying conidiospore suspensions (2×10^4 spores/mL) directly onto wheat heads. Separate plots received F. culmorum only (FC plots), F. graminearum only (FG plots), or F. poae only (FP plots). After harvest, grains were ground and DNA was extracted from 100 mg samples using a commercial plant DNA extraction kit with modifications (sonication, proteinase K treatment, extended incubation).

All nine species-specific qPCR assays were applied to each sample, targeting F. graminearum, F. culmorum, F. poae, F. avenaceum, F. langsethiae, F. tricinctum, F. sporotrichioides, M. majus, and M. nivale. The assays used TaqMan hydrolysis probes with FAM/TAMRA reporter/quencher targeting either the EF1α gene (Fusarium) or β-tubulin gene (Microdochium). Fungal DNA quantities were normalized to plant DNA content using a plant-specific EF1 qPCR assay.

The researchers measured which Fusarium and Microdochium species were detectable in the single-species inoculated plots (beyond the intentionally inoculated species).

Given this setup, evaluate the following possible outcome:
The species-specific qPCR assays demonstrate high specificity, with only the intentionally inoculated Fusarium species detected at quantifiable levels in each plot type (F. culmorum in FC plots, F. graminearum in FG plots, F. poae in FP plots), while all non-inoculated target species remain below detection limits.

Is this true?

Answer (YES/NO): NO